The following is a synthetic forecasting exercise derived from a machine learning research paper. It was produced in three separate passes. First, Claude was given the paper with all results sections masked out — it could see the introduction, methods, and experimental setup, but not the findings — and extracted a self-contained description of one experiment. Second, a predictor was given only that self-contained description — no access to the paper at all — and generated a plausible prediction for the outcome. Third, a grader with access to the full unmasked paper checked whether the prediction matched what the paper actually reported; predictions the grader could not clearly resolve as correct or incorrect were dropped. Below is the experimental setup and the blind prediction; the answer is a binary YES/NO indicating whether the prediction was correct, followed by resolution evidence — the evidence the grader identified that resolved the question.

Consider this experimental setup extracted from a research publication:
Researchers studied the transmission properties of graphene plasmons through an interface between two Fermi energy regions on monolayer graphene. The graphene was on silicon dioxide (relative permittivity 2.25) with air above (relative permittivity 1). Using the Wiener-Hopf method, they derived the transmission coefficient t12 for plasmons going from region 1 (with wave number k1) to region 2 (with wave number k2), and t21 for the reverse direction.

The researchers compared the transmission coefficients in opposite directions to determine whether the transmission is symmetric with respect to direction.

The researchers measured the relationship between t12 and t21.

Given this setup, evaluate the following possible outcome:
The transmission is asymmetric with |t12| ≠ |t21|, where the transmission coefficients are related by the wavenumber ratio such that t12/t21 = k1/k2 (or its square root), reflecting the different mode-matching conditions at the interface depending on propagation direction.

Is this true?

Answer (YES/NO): NO